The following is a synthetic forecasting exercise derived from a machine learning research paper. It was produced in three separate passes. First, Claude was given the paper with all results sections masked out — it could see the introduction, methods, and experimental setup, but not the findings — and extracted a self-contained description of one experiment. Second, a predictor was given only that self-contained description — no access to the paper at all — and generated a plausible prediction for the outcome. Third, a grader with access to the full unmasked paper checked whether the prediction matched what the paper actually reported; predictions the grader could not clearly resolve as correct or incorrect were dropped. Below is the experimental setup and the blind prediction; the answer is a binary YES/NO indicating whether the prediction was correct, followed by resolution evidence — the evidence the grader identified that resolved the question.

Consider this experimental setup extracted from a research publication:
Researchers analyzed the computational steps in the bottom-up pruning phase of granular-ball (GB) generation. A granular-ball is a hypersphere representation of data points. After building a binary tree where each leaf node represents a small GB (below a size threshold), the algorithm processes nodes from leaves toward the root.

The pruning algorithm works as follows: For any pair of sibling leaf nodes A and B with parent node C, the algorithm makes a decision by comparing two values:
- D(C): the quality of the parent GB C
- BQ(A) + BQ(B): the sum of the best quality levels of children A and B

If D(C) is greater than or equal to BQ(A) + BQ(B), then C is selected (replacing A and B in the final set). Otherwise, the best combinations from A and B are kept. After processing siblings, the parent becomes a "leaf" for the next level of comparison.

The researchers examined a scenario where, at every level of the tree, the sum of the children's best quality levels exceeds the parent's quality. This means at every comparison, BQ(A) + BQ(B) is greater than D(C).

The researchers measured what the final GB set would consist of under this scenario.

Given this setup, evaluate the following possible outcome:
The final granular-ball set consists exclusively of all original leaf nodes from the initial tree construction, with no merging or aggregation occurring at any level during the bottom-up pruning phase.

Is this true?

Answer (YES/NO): YES